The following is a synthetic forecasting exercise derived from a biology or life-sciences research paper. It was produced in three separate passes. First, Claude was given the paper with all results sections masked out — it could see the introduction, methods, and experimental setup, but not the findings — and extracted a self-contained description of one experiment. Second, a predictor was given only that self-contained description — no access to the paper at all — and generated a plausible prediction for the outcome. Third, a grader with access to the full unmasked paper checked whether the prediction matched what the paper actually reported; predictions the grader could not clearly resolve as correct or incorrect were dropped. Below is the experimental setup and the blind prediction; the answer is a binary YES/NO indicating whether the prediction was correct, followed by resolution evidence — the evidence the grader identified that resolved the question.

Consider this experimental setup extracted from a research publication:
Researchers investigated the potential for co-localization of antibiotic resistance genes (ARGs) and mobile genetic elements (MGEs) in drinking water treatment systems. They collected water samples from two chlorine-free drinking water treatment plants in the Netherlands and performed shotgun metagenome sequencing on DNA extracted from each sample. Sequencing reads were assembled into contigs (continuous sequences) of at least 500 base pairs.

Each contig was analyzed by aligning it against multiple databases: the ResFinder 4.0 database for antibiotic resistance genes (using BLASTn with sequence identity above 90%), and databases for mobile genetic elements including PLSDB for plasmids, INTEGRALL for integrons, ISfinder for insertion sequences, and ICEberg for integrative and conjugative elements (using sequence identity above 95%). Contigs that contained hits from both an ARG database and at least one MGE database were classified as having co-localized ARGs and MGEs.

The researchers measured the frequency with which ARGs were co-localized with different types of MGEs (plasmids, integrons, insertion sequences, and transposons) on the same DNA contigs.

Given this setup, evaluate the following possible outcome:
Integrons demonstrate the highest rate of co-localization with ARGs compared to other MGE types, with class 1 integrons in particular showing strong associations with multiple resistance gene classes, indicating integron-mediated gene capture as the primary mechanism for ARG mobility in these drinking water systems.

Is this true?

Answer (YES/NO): NO